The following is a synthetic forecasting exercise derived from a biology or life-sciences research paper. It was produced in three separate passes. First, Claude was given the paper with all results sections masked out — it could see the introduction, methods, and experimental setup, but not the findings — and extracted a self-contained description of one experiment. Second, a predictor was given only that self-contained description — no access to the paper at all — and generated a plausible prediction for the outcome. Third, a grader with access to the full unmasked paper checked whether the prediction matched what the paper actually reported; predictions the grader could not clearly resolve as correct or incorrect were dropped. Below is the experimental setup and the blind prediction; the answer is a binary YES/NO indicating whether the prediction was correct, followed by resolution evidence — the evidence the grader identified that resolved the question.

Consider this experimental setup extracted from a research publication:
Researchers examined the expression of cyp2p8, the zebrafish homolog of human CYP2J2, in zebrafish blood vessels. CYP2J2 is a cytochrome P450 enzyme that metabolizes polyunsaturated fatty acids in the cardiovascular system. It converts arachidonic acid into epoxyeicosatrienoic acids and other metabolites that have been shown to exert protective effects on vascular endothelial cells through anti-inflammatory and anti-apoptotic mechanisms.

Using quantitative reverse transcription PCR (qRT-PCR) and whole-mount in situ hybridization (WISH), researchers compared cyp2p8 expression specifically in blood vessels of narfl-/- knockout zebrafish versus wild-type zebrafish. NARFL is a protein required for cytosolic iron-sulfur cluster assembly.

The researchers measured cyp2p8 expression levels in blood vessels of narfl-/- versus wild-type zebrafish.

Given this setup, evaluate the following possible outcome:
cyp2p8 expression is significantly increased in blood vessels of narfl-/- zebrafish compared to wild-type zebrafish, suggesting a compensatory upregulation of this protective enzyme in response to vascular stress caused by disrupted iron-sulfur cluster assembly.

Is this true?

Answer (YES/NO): NO